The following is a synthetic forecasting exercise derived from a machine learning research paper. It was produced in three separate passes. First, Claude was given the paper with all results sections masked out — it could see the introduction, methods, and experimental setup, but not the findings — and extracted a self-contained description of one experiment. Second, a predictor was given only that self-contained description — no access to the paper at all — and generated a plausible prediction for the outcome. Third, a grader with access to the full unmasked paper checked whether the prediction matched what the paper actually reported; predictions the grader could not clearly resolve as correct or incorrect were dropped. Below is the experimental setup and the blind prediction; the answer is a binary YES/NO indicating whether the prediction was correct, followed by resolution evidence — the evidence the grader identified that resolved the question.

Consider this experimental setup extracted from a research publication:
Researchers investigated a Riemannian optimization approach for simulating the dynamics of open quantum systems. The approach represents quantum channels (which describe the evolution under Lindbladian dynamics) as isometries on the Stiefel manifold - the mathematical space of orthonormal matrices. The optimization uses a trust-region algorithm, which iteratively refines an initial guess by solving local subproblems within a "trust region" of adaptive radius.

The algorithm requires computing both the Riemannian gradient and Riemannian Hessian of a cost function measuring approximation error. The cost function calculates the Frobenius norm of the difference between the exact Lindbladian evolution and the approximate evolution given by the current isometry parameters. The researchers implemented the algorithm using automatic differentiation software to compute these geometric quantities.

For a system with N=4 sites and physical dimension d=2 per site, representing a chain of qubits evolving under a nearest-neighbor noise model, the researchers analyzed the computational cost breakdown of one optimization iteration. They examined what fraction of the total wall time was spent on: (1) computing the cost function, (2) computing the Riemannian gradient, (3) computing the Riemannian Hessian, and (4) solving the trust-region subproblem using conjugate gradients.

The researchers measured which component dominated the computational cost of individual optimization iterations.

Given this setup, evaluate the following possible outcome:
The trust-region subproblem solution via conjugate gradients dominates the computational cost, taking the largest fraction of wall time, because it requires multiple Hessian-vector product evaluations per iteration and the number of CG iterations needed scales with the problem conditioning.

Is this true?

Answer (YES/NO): NO